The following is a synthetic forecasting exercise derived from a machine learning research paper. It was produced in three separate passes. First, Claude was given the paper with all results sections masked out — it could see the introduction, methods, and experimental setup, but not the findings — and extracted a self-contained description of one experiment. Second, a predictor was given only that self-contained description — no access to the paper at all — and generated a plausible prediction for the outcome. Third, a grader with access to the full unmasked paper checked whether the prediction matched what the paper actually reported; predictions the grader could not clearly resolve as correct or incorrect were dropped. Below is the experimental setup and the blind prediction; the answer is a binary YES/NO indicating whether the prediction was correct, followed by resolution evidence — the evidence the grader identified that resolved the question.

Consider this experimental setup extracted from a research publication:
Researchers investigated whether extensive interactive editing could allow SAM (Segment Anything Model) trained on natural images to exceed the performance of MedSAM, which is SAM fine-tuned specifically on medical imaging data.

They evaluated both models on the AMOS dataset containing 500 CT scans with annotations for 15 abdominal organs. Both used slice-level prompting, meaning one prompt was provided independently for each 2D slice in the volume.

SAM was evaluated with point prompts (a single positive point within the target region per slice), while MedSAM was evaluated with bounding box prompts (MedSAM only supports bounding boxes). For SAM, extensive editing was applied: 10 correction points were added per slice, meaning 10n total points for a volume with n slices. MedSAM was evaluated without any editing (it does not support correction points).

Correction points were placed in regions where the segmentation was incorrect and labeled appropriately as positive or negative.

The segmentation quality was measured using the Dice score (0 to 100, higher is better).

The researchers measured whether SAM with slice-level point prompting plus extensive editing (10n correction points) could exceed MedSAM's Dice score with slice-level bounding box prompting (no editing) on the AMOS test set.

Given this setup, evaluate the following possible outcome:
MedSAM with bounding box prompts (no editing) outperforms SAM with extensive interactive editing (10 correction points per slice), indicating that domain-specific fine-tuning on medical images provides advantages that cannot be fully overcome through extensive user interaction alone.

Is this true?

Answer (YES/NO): NO